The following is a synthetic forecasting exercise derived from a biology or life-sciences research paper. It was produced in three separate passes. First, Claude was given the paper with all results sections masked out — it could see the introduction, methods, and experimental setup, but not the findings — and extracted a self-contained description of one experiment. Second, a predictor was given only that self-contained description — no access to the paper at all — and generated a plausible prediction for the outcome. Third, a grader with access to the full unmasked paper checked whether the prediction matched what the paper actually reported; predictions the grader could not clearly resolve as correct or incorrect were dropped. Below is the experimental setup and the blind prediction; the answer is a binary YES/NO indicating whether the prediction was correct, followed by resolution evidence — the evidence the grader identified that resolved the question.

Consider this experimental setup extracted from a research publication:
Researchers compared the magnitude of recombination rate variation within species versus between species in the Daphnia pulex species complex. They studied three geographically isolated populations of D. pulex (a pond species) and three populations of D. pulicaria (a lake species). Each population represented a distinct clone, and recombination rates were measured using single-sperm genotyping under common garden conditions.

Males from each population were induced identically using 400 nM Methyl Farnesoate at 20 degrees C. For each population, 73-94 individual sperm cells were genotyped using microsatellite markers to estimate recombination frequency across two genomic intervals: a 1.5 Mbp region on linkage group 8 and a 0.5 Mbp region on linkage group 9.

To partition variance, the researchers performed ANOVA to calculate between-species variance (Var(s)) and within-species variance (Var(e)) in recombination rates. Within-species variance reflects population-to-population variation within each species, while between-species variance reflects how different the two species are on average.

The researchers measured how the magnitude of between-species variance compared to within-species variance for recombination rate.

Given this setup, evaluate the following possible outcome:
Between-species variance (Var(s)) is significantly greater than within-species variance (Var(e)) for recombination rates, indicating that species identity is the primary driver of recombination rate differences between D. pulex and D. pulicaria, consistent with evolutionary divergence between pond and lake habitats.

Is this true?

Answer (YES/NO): YES